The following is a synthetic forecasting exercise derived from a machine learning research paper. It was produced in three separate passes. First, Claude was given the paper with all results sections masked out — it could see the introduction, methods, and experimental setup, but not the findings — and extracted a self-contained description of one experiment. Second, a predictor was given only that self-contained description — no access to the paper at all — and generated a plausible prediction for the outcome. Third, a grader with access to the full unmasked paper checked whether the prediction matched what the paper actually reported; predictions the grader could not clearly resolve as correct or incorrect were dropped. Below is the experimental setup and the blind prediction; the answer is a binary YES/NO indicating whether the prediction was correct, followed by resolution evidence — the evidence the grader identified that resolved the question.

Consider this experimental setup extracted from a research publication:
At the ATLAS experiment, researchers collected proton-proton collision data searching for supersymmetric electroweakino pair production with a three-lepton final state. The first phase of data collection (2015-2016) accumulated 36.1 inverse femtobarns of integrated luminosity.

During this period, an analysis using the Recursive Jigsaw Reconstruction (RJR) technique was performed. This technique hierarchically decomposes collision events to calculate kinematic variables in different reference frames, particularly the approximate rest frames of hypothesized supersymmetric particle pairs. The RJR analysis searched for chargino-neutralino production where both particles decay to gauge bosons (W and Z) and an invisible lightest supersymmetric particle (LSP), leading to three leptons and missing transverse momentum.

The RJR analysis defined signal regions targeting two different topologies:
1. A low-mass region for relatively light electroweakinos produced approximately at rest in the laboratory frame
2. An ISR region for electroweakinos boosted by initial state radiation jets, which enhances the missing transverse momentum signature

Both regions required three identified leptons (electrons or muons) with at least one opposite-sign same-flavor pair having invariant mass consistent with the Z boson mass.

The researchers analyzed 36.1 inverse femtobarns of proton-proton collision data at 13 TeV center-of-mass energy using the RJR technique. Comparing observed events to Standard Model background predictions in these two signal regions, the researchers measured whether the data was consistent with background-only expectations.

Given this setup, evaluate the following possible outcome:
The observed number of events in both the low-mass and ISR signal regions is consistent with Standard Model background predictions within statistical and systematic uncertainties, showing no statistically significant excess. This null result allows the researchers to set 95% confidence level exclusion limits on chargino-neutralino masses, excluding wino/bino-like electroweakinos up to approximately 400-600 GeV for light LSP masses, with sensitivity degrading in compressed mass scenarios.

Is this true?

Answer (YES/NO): NO